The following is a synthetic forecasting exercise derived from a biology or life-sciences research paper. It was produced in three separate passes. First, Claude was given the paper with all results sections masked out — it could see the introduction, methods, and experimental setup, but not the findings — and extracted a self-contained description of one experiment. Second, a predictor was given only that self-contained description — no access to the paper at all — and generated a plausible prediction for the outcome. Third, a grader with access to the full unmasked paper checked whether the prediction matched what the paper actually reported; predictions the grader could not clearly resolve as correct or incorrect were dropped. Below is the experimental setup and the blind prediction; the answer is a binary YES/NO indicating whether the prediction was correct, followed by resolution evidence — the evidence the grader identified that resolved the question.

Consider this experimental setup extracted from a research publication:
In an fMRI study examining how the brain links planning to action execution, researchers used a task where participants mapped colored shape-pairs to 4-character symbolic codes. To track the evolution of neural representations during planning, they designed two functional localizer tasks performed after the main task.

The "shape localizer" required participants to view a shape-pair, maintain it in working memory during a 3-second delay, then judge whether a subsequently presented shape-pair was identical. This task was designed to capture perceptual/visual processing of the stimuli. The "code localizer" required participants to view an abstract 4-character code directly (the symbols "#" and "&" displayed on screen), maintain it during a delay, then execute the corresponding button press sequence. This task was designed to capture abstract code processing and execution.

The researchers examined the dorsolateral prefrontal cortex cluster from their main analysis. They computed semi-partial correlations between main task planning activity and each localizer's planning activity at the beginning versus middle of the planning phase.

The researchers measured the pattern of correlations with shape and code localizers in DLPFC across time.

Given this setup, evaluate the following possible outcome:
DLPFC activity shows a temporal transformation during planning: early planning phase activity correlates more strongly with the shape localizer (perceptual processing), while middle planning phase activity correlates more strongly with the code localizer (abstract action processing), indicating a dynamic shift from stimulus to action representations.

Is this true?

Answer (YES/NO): NO